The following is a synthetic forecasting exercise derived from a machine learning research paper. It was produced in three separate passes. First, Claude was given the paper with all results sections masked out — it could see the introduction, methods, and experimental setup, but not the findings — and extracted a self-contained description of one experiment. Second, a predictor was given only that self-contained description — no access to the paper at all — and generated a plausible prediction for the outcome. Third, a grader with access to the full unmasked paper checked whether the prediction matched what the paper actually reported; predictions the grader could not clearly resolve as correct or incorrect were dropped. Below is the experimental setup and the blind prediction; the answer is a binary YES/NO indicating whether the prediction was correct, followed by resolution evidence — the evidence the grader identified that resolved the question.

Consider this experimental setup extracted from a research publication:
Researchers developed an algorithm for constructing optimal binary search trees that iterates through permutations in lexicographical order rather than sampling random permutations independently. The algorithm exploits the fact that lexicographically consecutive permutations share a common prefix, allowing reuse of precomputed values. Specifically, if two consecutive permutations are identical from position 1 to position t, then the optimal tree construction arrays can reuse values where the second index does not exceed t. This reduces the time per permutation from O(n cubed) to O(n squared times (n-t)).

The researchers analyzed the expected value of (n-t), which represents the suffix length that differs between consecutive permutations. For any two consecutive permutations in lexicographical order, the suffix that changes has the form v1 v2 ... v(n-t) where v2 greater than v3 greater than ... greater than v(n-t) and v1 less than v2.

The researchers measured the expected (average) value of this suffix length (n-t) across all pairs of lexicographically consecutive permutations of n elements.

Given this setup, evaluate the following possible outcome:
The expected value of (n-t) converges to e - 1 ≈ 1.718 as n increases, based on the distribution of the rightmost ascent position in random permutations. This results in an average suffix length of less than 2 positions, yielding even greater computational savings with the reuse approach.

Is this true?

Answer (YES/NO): NO